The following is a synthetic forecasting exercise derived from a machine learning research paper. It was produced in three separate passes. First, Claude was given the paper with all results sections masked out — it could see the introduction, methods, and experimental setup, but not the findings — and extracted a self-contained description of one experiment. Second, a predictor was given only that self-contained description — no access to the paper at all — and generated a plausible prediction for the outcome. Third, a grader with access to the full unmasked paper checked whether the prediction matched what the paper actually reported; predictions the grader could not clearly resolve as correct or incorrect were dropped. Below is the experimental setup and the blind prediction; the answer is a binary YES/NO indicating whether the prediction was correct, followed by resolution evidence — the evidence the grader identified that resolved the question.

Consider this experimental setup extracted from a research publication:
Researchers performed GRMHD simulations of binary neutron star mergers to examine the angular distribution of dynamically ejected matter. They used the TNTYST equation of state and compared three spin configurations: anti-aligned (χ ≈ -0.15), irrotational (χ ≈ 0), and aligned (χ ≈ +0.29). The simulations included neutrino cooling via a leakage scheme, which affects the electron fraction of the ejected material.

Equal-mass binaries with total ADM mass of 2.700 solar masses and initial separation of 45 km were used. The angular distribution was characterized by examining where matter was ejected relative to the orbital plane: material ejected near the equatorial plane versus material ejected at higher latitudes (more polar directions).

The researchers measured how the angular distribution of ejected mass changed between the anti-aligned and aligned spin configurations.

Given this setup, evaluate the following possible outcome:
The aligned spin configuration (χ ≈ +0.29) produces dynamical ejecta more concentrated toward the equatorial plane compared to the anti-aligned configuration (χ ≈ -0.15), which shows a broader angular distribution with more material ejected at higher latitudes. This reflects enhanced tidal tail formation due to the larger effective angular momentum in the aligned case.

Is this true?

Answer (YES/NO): YES